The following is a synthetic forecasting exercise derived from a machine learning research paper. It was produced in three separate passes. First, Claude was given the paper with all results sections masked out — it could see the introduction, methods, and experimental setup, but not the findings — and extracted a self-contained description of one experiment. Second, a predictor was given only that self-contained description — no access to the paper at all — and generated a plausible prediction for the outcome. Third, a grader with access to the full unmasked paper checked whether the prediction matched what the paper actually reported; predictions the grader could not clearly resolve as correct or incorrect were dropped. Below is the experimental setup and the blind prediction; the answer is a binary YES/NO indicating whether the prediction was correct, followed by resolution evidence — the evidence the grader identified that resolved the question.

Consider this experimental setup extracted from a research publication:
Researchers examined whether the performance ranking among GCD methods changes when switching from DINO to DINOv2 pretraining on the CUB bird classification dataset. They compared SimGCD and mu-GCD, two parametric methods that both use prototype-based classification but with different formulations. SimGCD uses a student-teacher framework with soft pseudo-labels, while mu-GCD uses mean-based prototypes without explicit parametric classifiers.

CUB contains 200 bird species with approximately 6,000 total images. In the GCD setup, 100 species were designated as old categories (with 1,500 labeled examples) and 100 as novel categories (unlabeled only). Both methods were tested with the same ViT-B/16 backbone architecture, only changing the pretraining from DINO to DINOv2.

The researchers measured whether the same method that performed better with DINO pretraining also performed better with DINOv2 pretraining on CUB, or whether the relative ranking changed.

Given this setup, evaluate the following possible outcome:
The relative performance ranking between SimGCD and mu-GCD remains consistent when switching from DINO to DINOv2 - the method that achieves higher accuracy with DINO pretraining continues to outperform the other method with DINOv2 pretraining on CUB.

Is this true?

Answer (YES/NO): YES